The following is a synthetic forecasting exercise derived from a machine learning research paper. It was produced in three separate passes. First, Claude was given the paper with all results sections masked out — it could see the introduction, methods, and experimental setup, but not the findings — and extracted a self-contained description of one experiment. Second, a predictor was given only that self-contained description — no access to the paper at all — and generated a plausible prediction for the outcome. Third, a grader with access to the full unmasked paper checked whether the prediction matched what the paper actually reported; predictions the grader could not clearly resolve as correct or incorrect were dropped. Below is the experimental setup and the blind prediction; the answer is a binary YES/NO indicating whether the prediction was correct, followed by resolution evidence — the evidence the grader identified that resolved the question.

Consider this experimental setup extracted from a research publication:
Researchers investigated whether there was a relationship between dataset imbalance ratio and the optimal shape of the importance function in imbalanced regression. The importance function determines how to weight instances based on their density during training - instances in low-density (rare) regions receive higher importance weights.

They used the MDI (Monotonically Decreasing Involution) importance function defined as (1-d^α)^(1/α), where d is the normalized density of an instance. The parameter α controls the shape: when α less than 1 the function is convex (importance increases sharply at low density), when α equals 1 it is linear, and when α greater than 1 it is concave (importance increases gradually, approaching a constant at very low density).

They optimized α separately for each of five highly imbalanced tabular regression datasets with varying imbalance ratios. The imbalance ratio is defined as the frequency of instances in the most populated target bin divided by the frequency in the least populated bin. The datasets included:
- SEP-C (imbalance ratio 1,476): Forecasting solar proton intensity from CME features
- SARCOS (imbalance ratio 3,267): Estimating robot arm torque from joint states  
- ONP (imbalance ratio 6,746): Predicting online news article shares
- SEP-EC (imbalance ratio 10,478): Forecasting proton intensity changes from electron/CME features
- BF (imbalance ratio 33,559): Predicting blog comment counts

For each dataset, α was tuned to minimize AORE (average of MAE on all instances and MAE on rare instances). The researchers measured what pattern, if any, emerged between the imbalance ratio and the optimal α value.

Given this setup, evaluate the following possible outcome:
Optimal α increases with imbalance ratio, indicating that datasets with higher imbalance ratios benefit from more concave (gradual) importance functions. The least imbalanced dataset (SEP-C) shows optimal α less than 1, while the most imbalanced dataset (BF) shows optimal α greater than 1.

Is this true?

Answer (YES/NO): NO